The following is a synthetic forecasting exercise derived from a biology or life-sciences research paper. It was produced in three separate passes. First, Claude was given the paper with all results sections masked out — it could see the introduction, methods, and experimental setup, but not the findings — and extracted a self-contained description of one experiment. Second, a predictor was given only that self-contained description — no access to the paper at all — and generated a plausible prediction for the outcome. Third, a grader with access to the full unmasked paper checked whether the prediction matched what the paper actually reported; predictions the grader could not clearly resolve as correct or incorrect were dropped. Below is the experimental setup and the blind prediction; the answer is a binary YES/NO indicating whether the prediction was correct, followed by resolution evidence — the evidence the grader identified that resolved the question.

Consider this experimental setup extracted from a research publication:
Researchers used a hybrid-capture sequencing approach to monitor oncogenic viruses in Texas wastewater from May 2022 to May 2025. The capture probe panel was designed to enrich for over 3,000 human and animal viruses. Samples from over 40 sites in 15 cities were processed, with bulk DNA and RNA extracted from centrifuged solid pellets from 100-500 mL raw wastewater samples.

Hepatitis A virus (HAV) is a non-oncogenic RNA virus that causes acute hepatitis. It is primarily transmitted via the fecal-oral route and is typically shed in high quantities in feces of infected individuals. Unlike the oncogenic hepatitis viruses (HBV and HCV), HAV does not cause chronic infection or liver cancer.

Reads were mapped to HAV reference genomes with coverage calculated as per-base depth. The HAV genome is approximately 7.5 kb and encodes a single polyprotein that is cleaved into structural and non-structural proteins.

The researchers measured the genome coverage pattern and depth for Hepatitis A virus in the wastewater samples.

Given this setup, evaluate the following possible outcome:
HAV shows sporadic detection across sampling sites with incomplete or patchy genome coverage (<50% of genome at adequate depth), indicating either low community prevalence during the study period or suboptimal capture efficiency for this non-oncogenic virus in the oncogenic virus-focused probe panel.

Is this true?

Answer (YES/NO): NO